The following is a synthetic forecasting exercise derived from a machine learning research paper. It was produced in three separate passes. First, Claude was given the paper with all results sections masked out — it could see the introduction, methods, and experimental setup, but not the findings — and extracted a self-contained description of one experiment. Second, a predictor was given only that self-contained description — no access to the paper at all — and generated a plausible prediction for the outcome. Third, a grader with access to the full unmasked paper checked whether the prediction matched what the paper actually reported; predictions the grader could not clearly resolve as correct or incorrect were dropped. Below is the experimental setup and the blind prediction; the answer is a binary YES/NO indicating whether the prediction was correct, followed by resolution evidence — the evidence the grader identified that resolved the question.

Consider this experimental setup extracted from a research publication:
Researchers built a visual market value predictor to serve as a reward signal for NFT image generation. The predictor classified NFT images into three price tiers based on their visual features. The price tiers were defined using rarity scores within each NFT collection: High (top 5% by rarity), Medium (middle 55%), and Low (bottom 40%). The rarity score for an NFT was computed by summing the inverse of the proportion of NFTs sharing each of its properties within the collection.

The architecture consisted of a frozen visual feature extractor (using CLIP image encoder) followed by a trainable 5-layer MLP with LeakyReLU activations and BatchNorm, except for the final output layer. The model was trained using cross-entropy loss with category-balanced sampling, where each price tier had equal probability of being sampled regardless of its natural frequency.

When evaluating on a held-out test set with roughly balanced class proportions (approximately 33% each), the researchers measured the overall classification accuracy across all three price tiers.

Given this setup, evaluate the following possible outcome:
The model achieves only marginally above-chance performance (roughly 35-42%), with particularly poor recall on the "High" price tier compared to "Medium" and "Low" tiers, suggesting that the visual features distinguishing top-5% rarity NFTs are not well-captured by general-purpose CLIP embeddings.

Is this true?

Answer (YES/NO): NO